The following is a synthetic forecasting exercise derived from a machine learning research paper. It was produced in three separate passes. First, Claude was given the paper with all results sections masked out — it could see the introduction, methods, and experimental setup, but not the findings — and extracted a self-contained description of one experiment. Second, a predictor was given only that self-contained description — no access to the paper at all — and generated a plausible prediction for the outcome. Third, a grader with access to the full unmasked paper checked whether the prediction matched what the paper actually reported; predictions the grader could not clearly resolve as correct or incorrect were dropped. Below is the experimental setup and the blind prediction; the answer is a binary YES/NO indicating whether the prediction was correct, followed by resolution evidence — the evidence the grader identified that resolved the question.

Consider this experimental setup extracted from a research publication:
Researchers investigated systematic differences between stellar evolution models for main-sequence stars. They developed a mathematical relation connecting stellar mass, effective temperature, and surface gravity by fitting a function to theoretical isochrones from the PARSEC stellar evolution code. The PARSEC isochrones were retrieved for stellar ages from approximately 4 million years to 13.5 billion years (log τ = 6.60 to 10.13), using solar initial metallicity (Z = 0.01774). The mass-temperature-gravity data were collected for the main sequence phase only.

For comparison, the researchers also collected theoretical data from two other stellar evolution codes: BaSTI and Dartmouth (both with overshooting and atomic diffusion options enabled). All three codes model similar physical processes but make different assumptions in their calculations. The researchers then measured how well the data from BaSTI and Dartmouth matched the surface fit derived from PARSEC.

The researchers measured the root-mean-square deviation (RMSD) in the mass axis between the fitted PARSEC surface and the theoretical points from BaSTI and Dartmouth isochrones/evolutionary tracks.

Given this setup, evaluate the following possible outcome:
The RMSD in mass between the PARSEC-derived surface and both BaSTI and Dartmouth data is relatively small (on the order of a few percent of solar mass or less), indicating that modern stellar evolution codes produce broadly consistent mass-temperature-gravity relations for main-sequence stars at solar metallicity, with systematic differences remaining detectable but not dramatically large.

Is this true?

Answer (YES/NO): YES